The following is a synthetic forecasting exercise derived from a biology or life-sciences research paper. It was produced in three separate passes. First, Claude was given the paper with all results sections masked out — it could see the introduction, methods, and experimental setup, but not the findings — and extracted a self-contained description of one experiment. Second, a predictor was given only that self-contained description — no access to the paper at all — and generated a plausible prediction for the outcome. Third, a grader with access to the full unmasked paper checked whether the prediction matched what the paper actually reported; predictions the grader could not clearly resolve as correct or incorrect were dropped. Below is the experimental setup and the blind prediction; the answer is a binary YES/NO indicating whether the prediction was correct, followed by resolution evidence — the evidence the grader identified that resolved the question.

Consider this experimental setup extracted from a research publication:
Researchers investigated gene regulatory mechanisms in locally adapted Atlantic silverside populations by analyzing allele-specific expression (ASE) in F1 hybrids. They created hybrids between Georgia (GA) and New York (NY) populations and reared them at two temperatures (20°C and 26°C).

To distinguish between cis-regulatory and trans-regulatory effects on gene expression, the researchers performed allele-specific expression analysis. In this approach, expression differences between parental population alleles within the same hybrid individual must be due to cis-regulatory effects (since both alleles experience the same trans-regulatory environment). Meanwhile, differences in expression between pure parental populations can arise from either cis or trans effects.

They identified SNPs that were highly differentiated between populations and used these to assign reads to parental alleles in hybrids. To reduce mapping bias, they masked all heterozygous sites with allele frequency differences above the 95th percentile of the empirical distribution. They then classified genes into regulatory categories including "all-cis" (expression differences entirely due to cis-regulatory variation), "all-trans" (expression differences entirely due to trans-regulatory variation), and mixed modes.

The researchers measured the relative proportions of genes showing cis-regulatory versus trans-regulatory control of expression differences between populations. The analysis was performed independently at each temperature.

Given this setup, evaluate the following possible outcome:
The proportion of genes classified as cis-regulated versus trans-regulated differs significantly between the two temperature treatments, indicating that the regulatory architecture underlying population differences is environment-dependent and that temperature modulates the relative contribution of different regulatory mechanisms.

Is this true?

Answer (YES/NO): YES